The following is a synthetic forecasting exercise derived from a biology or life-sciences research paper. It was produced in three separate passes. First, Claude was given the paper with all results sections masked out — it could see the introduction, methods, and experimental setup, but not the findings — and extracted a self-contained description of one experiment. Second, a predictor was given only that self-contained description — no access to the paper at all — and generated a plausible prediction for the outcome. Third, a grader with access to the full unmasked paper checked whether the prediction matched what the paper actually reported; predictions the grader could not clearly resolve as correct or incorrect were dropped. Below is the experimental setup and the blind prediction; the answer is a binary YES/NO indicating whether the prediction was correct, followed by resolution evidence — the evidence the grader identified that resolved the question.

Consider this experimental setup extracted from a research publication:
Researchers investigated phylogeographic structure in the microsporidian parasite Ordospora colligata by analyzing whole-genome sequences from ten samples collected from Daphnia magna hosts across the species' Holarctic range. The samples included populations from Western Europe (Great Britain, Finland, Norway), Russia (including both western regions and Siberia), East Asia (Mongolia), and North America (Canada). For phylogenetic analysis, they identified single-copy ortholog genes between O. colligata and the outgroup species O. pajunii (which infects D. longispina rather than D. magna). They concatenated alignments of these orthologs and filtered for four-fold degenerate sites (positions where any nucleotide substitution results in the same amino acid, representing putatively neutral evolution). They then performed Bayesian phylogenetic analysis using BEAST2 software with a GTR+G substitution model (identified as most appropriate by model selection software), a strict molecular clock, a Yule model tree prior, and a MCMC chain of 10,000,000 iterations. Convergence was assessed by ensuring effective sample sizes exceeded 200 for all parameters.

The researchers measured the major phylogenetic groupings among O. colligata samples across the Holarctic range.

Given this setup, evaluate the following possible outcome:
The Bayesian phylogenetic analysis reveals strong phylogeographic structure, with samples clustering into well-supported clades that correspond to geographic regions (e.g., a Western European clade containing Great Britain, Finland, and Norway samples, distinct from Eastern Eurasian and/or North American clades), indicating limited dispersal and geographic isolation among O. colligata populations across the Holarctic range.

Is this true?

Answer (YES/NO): YES